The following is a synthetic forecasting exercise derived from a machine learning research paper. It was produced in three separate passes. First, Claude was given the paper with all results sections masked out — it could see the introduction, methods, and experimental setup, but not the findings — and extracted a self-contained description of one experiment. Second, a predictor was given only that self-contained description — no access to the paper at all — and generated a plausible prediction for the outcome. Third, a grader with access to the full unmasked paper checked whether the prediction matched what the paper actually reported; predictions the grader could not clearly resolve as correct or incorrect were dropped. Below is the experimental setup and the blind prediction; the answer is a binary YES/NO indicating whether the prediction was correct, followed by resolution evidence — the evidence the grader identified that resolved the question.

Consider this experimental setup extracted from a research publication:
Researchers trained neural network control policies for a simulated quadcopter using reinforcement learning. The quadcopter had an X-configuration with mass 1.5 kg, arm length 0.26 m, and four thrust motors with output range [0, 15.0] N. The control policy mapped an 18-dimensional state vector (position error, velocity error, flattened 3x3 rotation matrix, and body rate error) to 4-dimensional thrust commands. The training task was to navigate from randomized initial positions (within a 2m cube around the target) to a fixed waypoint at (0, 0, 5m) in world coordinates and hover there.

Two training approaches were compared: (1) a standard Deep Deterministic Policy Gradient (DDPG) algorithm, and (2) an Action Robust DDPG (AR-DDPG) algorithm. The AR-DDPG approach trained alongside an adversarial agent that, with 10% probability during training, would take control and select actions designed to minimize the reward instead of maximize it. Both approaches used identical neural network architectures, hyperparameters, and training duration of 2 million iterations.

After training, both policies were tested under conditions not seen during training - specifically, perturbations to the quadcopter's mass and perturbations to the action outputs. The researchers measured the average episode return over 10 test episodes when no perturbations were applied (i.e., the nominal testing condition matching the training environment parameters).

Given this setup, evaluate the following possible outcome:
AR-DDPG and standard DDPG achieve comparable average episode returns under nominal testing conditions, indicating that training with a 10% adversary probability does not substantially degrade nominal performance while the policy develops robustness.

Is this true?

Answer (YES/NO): NO